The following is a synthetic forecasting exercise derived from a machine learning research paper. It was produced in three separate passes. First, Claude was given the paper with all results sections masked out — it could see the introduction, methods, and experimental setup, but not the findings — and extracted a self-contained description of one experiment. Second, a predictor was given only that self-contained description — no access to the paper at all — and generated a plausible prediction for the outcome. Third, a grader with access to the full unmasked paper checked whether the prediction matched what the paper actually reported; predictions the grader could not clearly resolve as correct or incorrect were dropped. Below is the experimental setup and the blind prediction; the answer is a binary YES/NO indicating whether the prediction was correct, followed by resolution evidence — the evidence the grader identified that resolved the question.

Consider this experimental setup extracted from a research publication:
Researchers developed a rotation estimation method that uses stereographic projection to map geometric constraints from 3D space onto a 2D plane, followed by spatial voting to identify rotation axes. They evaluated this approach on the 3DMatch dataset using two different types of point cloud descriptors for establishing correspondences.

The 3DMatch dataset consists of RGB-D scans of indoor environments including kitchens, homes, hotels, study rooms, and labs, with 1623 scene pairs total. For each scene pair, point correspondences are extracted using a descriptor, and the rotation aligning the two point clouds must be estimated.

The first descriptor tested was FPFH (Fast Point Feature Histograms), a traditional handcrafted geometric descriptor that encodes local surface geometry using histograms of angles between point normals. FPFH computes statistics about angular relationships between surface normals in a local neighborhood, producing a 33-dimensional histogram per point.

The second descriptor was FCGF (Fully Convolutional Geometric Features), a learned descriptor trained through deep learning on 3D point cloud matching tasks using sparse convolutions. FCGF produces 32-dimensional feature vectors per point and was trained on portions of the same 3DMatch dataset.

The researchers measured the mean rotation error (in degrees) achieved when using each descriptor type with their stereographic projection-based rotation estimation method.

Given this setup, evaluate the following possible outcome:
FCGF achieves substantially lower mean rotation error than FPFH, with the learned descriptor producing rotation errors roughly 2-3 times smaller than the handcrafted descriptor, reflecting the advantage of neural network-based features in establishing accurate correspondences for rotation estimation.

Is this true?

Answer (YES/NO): NO